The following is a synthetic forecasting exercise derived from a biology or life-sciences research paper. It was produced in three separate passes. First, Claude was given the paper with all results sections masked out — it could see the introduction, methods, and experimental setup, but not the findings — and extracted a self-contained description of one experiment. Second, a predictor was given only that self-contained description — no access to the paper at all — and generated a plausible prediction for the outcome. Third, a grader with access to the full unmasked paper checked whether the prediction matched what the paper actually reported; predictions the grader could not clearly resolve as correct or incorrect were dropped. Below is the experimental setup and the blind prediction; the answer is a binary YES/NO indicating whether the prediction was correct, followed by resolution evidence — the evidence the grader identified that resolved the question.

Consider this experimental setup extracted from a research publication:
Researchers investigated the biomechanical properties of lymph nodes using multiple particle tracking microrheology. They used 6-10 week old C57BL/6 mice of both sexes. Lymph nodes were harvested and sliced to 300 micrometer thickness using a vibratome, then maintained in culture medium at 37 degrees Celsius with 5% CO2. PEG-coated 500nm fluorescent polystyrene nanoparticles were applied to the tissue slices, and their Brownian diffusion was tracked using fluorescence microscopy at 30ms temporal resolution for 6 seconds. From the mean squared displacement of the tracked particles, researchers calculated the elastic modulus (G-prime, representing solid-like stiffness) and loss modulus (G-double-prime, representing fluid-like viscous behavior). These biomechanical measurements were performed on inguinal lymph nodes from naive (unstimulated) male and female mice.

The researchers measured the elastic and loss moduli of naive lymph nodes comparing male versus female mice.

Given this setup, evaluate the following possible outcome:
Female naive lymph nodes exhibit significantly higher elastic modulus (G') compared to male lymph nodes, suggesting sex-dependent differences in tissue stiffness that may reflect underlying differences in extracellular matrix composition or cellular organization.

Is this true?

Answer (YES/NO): NO